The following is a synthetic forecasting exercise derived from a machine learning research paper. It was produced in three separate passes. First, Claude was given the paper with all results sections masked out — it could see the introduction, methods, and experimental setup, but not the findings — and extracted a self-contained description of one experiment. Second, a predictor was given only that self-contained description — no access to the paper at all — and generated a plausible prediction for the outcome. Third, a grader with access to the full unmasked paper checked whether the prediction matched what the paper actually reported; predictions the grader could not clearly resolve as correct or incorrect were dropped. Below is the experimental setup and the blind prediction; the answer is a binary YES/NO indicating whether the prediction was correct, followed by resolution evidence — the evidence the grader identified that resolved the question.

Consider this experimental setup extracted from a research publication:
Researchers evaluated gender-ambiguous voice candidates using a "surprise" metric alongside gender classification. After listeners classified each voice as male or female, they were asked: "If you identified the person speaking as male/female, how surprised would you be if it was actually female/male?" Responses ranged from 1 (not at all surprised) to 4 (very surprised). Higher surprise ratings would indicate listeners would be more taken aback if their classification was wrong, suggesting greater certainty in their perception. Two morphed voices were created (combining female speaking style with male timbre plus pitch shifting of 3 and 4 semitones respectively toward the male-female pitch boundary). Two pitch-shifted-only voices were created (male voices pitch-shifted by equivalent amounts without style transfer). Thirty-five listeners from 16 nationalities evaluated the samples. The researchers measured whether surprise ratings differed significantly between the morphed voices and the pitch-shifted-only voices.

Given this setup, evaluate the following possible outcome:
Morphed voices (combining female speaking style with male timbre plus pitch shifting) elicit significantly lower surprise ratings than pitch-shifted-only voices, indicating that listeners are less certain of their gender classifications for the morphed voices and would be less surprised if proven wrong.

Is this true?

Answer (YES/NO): NO